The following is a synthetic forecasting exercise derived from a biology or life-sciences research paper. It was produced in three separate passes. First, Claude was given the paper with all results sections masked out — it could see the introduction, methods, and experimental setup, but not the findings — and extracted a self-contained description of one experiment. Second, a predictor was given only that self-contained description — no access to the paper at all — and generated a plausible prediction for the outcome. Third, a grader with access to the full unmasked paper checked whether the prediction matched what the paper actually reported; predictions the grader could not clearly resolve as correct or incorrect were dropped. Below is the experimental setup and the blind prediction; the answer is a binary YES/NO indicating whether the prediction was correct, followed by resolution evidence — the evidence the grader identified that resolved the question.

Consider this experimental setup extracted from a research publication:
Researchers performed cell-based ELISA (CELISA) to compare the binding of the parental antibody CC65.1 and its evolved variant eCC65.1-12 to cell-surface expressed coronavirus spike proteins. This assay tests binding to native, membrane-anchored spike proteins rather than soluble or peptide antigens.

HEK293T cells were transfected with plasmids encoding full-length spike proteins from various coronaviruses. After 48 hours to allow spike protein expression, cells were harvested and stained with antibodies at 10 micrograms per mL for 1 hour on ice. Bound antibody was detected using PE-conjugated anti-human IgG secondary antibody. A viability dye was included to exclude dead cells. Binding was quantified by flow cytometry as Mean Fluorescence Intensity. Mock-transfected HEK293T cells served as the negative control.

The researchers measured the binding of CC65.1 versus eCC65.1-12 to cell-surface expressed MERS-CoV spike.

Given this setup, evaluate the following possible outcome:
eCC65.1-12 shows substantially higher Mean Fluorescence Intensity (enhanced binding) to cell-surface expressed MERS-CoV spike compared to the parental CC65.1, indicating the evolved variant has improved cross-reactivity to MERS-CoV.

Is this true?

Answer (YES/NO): YES